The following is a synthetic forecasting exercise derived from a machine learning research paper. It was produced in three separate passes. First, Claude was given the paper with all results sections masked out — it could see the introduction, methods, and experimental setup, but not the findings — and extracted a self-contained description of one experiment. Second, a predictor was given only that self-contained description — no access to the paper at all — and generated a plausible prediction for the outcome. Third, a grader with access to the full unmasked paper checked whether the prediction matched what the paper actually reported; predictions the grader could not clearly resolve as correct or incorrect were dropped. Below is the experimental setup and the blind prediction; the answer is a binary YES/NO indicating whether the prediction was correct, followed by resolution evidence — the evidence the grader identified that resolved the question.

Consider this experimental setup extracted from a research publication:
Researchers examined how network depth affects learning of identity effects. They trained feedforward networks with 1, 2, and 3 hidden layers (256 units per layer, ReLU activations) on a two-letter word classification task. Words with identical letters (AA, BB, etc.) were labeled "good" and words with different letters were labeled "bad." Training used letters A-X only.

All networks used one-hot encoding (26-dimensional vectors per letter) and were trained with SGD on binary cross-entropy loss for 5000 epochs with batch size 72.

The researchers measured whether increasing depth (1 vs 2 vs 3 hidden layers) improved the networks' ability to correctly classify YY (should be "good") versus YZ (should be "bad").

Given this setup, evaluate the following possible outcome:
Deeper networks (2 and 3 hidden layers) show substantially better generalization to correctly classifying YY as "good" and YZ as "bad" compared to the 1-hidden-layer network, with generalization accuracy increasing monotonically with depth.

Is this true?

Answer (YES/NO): NO